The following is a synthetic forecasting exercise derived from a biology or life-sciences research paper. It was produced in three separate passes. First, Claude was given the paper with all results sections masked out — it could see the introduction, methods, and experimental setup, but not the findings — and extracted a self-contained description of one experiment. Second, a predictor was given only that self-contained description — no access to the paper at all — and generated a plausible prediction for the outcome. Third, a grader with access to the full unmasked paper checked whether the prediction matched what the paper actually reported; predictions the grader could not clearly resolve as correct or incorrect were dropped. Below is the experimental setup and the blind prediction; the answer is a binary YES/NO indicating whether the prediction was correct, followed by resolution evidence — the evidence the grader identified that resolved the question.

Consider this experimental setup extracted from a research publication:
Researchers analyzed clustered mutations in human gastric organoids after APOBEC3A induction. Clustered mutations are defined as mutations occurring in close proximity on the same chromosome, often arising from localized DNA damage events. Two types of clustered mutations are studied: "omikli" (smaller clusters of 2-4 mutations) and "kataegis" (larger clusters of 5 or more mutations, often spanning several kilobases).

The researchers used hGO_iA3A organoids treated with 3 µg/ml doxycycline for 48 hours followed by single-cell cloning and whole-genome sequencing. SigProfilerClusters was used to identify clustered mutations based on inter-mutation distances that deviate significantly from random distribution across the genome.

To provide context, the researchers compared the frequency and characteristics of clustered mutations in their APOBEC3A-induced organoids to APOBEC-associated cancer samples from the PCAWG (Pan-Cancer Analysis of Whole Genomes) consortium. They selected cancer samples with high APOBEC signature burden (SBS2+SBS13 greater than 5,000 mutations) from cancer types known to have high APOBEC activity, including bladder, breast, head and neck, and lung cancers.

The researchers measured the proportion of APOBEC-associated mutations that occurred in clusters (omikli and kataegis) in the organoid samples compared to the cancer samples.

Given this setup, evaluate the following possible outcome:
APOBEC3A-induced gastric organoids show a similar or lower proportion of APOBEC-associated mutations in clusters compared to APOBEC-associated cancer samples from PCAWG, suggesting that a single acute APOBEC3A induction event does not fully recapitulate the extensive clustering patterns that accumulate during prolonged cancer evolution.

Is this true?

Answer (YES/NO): NO